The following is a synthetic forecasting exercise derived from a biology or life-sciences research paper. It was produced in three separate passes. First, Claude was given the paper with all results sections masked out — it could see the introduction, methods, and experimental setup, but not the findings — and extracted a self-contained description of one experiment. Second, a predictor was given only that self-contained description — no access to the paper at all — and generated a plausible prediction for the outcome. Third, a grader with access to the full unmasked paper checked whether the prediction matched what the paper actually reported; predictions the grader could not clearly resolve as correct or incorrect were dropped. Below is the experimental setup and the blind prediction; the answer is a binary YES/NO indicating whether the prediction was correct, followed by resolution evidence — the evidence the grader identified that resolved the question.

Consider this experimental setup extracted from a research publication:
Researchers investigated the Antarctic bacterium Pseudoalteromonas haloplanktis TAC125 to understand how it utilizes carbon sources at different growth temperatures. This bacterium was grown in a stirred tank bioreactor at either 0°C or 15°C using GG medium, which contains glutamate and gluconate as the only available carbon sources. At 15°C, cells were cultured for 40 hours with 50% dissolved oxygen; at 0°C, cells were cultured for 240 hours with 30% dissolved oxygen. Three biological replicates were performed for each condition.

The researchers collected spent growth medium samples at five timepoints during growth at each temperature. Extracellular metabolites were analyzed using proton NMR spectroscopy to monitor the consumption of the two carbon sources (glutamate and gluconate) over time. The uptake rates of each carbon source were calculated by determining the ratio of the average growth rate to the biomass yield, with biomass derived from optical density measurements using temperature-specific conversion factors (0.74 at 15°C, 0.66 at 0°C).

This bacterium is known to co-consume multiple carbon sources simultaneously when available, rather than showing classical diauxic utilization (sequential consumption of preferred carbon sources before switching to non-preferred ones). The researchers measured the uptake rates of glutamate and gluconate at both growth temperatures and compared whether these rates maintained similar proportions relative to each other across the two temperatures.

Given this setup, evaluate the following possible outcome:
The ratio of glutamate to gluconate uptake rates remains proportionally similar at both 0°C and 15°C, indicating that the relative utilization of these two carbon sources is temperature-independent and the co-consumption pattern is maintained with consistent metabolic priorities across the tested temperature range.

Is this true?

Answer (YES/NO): NO